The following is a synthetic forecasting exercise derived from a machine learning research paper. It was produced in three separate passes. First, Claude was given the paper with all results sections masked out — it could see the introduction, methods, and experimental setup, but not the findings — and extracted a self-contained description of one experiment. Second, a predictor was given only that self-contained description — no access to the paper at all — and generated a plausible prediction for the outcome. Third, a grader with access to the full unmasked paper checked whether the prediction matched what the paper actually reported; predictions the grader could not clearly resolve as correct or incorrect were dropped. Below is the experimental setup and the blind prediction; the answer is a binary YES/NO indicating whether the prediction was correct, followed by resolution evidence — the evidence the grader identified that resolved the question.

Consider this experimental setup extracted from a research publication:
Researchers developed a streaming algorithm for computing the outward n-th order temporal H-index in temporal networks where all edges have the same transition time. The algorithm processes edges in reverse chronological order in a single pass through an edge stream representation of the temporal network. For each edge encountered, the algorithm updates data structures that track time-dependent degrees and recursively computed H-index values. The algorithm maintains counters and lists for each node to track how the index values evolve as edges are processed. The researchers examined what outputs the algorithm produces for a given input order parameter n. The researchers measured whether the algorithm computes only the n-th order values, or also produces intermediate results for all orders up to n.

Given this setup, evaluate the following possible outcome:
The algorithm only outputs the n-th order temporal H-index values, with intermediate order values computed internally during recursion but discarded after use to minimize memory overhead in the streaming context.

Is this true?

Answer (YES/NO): NO